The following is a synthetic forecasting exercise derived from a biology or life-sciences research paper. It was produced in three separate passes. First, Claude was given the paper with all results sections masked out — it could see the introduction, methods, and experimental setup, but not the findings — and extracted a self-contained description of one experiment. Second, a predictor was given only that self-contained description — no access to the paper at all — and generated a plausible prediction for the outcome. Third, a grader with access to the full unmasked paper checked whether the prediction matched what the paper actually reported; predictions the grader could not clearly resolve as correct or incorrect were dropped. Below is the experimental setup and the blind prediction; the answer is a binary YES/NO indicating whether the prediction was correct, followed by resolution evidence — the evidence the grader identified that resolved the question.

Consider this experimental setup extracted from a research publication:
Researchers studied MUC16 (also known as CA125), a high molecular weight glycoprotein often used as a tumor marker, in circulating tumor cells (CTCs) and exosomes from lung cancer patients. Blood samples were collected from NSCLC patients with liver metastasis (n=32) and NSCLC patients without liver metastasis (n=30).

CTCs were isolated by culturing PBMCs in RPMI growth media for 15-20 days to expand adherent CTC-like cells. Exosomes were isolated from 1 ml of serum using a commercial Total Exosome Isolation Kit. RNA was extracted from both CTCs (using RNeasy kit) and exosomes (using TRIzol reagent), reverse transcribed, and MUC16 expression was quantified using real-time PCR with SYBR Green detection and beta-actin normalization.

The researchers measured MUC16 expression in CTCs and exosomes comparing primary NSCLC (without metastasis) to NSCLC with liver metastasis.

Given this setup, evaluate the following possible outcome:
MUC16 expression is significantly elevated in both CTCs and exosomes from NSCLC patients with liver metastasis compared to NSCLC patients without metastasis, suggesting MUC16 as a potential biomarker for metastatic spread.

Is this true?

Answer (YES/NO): NO